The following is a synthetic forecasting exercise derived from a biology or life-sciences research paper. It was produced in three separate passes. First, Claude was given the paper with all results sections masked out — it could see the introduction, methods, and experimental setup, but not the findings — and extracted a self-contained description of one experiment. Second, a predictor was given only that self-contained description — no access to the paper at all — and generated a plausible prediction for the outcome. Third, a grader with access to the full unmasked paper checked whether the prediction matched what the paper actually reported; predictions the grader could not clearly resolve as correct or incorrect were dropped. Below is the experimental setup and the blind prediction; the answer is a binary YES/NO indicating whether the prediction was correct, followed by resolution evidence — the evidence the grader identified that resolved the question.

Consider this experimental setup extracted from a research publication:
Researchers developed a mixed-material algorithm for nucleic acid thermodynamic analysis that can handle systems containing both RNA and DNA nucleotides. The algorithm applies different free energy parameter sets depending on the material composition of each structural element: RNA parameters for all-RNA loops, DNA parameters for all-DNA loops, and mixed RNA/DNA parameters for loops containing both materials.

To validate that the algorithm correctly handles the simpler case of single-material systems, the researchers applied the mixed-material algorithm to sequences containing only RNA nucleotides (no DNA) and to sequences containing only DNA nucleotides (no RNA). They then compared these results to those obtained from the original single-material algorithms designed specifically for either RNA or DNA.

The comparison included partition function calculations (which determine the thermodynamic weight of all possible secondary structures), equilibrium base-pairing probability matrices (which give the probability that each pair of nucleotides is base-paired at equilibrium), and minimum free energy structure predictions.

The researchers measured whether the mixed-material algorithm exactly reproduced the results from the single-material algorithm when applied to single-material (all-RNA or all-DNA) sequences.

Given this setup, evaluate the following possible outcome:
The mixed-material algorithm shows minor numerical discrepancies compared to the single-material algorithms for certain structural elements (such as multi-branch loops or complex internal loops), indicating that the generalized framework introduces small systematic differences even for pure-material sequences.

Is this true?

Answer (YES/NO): NO